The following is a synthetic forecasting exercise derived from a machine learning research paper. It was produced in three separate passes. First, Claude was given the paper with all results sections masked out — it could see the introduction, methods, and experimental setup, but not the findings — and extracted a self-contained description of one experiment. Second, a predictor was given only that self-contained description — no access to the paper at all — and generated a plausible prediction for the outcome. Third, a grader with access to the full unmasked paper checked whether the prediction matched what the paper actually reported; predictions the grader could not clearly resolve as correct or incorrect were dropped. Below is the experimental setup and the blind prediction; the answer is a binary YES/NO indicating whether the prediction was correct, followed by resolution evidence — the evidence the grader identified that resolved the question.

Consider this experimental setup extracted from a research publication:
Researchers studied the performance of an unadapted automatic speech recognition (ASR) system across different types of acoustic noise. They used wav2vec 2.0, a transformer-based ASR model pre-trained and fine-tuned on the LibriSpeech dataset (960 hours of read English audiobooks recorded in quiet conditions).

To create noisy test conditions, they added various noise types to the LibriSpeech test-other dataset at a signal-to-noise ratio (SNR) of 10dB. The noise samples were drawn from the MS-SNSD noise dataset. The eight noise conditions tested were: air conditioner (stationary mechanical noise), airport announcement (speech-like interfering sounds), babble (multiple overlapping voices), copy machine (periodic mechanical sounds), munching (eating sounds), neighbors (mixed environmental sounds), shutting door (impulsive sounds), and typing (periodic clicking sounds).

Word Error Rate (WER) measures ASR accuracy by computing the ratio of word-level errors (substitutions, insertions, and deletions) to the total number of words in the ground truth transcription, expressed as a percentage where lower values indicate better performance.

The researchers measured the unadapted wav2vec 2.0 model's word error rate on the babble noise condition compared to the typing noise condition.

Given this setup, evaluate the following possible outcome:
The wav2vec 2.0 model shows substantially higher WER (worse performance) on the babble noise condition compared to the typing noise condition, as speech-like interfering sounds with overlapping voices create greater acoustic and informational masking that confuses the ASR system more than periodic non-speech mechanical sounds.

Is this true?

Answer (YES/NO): YES